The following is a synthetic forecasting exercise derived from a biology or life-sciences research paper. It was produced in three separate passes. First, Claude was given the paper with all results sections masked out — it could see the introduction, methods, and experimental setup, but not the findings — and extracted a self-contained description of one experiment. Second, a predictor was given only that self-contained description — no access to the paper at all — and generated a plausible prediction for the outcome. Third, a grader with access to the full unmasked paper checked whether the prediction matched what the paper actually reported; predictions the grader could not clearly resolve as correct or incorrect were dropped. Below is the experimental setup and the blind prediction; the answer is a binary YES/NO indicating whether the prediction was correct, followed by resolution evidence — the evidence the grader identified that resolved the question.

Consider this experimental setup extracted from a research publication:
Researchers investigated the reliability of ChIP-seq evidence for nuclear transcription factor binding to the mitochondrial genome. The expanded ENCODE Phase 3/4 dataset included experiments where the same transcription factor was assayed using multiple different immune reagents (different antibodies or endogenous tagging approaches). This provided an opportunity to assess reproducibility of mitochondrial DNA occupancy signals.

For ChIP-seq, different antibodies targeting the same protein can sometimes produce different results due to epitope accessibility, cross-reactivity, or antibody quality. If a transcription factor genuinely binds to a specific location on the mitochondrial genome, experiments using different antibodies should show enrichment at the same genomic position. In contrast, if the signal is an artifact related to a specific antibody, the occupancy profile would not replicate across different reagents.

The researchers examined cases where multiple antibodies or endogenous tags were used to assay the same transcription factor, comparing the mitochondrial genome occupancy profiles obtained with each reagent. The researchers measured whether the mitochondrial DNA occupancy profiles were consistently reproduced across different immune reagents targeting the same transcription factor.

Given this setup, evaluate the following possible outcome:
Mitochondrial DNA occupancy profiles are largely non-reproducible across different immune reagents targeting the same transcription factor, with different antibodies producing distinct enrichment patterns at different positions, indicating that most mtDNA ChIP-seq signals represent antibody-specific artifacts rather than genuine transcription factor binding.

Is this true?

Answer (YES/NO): NO